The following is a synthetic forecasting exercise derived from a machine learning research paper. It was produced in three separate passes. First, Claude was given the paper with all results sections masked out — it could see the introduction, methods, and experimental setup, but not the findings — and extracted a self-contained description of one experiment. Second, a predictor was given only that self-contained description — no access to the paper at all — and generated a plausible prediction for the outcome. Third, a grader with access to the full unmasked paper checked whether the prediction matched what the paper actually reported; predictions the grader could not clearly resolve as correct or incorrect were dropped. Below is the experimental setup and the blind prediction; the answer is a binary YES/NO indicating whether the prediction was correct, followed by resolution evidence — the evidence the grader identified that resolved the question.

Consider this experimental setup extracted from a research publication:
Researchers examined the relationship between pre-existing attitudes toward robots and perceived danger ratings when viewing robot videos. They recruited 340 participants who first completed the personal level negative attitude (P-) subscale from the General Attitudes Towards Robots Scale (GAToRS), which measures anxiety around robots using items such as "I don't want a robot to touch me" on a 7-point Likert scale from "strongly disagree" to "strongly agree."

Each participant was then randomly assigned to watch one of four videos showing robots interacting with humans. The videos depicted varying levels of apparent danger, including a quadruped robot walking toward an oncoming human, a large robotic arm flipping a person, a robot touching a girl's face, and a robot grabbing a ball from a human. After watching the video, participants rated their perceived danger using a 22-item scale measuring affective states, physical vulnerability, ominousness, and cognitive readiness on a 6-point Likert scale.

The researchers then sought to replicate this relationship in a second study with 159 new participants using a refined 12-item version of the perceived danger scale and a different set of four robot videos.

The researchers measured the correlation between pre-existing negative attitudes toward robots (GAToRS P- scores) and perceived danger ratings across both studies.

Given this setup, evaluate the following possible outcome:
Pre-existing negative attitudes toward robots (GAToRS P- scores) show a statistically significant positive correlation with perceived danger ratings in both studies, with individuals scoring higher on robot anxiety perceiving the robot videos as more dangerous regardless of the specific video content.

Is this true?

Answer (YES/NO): YES